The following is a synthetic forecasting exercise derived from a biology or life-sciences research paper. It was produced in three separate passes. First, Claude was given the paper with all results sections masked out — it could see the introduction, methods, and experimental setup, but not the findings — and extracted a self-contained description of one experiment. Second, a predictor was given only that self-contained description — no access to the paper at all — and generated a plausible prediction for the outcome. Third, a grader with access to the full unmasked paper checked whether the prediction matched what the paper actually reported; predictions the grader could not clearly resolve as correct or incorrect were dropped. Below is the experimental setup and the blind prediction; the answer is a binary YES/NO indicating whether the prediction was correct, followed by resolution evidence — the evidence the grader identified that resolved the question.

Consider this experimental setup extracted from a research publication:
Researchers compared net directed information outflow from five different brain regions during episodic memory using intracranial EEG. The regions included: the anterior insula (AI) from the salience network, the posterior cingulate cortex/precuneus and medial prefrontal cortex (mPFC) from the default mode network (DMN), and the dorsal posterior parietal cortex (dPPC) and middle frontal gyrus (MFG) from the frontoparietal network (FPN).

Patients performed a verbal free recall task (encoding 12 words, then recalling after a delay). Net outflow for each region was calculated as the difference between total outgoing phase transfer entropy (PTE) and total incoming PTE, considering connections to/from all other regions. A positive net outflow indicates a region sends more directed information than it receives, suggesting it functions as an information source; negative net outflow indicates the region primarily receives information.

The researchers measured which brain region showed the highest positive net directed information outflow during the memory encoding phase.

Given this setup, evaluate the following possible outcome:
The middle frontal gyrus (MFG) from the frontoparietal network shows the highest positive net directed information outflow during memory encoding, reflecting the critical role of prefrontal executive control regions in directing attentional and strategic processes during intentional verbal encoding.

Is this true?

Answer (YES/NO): NO